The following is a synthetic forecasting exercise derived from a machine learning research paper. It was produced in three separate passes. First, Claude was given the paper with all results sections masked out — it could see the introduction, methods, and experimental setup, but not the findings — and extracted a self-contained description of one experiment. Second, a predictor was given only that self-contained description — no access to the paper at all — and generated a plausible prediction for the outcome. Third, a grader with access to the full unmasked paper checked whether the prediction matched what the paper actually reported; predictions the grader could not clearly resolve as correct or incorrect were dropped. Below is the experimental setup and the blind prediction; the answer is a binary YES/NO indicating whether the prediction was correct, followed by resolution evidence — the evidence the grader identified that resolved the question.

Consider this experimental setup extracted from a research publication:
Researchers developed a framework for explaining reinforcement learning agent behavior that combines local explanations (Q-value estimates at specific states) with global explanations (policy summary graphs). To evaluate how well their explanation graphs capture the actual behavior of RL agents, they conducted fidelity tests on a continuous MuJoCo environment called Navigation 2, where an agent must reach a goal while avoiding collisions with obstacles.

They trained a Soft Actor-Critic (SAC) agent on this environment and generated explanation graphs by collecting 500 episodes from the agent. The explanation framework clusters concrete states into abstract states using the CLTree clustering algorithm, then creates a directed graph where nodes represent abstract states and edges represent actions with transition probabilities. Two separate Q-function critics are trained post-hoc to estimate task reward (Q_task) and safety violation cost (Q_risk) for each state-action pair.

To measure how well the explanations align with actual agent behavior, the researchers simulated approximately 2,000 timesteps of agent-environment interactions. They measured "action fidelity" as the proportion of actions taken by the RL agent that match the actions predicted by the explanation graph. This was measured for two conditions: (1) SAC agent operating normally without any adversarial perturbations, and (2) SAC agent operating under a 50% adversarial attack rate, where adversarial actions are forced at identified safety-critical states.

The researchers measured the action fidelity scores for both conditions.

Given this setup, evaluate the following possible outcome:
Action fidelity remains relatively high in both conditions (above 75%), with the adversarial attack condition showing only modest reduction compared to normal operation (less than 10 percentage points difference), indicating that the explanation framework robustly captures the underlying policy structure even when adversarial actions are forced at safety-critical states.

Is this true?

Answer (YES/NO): NO